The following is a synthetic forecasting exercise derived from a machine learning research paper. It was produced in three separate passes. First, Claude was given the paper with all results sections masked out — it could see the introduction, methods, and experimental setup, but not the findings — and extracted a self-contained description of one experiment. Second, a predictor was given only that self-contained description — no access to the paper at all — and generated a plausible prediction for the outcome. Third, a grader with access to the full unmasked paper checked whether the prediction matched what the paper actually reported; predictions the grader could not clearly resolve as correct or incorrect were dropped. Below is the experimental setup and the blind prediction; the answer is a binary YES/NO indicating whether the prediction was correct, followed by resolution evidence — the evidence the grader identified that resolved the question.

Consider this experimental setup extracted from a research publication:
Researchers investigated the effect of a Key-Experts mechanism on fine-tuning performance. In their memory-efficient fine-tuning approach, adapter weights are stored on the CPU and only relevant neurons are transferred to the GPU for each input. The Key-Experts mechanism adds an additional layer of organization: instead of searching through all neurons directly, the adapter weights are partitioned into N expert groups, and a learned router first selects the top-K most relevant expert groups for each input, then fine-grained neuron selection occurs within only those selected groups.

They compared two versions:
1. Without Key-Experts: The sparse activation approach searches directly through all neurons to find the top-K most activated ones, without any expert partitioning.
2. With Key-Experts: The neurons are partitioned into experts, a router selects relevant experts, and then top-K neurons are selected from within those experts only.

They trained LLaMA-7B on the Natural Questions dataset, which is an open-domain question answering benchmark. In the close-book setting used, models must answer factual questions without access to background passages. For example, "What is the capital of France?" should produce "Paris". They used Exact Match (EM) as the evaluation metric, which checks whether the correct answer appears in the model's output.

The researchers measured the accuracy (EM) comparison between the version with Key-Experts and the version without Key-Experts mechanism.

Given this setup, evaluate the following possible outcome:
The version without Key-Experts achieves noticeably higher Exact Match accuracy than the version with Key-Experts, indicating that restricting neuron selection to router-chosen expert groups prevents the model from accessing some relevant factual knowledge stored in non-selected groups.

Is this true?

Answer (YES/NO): NO